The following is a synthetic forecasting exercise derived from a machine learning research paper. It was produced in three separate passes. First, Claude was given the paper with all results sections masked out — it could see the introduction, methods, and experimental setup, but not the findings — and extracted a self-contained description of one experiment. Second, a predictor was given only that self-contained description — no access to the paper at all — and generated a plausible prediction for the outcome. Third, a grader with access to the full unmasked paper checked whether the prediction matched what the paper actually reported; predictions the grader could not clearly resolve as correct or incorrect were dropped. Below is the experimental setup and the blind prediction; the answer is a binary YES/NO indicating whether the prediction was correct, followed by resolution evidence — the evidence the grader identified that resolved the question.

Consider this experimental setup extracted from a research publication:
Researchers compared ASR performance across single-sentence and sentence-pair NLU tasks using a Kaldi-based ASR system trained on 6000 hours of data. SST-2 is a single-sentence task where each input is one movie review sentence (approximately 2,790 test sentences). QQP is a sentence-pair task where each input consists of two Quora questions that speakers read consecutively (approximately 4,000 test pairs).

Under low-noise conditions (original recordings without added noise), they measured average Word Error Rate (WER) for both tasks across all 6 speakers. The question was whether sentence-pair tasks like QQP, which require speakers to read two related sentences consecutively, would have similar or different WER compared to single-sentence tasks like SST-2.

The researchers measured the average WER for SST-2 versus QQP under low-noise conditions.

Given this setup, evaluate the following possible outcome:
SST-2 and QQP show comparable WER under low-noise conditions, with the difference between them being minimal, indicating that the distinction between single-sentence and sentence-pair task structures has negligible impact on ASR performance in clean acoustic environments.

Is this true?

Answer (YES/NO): NO